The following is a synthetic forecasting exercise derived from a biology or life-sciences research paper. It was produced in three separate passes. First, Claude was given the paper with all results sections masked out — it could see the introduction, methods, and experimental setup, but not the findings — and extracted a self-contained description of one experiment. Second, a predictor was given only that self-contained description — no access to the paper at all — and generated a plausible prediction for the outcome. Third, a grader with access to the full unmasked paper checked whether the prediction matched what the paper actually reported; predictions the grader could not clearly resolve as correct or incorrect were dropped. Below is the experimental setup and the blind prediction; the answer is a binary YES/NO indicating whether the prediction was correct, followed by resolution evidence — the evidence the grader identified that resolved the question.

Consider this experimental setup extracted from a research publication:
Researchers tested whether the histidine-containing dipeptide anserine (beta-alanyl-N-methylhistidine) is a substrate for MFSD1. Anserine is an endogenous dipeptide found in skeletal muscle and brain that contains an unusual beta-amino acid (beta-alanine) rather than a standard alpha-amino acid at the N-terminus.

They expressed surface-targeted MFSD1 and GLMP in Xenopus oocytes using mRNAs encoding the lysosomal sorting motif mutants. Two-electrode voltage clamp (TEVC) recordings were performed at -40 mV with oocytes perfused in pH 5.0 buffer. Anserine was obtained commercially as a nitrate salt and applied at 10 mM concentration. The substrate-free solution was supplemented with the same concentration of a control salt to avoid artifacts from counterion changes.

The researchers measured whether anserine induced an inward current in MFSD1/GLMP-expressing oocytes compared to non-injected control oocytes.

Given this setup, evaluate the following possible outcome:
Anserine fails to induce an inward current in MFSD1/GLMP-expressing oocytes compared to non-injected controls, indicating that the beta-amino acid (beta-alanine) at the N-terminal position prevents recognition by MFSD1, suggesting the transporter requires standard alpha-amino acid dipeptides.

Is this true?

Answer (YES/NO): NO